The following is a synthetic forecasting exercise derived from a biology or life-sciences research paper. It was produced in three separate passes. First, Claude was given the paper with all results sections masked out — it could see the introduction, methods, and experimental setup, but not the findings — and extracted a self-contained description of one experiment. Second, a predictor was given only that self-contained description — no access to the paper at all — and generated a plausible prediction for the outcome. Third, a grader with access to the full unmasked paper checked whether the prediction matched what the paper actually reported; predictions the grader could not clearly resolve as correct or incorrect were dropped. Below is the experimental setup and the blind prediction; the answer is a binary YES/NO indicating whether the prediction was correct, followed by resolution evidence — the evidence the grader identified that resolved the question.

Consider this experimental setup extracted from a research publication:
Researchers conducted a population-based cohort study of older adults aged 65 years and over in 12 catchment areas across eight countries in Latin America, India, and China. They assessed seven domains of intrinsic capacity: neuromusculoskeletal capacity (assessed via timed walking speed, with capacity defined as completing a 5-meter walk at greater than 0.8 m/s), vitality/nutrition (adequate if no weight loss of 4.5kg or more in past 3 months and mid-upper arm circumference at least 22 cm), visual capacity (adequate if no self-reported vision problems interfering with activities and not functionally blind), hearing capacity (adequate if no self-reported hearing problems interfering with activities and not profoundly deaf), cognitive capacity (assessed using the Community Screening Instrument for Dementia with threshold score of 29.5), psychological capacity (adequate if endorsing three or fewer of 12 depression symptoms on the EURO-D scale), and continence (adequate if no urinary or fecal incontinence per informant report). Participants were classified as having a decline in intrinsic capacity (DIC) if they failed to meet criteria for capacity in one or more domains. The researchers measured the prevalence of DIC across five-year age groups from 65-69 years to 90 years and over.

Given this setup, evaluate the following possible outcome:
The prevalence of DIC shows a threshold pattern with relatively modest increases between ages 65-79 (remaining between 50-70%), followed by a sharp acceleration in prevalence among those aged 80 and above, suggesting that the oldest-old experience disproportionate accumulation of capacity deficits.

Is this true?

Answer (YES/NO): NO